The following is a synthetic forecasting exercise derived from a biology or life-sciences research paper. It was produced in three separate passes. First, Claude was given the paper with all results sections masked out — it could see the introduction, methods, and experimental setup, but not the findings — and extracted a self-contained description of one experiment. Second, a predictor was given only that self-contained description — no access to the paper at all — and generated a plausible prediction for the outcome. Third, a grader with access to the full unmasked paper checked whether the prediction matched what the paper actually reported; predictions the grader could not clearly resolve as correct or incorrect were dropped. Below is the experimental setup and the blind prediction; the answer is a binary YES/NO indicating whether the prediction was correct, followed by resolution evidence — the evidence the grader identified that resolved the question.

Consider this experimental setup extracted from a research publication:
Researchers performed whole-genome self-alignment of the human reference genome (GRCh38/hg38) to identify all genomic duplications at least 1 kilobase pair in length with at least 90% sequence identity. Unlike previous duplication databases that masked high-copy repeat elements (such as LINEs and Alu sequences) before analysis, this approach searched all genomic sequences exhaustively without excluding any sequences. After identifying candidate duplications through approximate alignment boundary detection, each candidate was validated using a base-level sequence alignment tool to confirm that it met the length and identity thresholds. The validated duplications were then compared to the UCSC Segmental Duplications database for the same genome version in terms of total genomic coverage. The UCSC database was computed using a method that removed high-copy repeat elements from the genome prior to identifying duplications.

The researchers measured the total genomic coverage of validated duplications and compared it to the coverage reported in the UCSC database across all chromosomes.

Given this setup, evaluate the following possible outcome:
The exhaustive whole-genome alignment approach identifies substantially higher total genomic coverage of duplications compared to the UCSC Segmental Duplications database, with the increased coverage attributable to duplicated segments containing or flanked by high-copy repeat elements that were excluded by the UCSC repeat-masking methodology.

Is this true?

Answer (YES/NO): YES